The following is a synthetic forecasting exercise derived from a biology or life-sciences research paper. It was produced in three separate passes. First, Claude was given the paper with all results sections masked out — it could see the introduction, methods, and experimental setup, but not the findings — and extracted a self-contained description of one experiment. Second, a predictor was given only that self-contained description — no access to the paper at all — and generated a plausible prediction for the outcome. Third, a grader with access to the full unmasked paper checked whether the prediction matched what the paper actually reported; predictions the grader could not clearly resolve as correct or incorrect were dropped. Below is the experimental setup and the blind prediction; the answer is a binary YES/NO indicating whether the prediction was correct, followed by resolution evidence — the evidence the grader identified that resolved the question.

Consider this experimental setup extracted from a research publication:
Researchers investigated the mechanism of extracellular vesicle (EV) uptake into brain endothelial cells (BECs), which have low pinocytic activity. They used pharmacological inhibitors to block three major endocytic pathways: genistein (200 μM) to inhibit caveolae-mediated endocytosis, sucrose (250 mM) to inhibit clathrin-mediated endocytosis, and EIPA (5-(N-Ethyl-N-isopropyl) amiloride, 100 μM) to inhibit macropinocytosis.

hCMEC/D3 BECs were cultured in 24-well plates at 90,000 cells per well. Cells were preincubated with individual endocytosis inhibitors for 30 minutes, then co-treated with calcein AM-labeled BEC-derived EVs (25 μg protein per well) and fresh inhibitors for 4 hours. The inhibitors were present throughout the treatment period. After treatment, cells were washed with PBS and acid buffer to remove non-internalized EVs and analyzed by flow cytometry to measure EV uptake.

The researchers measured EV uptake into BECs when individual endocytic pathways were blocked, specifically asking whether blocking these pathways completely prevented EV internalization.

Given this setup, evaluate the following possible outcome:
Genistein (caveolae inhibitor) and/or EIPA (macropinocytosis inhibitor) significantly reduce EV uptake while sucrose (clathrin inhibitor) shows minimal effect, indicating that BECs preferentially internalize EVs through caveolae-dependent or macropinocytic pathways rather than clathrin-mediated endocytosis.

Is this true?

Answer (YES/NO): NO